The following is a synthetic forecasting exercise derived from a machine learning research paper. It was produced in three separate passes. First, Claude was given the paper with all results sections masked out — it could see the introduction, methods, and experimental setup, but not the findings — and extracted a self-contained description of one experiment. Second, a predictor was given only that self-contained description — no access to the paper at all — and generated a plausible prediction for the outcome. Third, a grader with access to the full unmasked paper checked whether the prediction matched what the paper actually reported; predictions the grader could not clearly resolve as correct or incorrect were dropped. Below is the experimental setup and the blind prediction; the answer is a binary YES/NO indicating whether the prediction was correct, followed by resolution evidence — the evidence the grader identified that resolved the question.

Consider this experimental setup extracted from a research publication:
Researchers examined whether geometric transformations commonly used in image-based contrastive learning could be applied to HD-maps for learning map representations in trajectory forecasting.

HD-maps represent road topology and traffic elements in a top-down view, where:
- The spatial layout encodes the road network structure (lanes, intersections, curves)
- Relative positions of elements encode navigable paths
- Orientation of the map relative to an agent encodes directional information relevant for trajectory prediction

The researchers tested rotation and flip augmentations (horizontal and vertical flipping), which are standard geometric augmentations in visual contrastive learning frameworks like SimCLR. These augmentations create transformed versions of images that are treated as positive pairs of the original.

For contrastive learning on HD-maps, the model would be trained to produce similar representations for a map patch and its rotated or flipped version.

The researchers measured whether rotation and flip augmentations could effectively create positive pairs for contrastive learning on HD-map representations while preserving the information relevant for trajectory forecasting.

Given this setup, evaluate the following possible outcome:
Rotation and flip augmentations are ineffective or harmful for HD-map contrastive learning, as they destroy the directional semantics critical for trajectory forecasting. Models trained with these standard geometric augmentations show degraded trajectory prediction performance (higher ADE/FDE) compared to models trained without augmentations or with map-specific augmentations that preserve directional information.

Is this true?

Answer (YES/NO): NO